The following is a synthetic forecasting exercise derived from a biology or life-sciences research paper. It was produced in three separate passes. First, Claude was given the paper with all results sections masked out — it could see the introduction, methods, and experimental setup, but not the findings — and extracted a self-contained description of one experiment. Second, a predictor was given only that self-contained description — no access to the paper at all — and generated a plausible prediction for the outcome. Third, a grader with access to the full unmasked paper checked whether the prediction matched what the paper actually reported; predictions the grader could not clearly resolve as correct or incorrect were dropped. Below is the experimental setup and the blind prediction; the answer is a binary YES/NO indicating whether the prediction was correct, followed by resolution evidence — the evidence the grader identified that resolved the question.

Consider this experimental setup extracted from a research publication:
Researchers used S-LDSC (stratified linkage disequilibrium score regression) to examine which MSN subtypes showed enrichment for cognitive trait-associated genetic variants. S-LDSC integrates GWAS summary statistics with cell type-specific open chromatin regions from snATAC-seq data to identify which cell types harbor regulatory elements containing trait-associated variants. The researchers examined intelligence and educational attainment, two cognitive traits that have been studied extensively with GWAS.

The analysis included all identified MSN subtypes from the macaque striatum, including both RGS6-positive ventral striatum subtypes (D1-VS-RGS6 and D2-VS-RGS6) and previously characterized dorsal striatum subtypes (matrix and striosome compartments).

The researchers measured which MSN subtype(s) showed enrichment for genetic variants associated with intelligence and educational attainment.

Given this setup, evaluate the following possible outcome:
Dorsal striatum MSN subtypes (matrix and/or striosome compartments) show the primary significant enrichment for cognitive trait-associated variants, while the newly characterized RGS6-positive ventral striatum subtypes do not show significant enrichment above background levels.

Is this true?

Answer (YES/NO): NO